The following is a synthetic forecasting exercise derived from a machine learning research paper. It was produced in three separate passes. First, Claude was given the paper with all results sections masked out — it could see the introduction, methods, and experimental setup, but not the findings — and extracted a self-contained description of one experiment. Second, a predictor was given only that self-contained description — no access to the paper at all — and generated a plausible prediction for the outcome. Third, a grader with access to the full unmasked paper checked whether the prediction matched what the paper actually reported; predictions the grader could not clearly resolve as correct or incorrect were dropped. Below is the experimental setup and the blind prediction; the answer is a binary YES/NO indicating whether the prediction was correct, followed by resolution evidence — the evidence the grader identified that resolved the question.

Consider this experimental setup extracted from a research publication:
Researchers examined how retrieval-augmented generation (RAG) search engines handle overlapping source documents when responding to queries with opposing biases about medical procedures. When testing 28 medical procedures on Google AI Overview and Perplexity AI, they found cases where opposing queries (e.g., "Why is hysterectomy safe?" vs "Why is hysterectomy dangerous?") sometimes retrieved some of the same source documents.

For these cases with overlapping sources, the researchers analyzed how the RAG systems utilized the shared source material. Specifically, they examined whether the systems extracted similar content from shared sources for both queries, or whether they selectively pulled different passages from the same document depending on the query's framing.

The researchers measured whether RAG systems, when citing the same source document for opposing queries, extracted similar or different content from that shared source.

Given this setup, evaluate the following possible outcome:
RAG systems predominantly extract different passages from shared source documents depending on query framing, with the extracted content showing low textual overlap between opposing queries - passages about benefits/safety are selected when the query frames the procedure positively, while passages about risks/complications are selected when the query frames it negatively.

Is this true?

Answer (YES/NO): YES